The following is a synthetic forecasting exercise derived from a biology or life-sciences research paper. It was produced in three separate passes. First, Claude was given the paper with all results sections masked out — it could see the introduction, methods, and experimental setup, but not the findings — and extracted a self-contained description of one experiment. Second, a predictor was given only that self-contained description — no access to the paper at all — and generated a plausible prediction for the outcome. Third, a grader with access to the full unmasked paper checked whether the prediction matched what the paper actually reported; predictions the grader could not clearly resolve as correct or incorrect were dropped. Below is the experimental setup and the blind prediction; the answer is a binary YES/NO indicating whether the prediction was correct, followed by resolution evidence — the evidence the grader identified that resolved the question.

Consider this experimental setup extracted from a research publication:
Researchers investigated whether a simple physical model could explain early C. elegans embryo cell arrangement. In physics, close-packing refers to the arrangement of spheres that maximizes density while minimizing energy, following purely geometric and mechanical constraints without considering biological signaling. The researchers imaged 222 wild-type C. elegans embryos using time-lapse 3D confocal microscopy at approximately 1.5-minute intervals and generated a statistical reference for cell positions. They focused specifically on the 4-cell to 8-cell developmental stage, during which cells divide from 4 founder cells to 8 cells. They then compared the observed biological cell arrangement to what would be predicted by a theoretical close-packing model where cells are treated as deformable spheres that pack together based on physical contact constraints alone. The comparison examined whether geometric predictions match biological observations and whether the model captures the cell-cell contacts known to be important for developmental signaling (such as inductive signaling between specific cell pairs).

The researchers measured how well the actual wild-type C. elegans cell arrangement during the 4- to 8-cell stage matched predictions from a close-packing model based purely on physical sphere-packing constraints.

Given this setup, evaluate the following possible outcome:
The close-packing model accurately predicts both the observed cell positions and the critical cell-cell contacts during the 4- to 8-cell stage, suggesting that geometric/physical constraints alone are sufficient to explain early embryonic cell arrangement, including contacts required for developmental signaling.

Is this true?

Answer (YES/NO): NO